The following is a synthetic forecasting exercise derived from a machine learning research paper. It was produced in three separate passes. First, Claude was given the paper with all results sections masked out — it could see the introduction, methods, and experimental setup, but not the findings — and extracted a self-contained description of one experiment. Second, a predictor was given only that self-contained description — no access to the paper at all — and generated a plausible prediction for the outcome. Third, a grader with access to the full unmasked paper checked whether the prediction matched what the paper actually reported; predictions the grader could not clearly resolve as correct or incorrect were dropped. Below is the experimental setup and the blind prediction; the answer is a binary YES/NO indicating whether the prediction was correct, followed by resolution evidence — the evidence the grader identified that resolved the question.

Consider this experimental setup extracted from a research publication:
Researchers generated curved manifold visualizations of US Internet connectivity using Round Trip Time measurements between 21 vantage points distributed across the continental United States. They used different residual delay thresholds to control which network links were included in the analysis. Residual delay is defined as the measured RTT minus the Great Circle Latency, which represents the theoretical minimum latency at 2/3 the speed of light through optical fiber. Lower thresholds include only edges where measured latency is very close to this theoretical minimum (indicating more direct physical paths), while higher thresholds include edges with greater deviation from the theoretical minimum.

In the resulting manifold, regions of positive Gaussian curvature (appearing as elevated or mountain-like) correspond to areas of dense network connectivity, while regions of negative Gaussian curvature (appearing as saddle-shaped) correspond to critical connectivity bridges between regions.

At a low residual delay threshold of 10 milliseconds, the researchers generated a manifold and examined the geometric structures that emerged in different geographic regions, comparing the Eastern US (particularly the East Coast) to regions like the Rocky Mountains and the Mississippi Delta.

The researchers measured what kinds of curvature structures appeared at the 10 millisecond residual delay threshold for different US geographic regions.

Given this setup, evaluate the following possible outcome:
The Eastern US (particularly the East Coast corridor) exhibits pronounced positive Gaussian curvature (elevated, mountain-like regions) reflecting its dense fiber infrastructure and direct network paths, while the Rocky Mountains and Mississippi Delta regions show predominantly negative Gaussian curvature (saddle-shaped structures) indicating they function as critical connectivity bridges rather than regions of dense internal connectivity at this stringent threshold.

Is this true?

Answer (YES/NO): NO